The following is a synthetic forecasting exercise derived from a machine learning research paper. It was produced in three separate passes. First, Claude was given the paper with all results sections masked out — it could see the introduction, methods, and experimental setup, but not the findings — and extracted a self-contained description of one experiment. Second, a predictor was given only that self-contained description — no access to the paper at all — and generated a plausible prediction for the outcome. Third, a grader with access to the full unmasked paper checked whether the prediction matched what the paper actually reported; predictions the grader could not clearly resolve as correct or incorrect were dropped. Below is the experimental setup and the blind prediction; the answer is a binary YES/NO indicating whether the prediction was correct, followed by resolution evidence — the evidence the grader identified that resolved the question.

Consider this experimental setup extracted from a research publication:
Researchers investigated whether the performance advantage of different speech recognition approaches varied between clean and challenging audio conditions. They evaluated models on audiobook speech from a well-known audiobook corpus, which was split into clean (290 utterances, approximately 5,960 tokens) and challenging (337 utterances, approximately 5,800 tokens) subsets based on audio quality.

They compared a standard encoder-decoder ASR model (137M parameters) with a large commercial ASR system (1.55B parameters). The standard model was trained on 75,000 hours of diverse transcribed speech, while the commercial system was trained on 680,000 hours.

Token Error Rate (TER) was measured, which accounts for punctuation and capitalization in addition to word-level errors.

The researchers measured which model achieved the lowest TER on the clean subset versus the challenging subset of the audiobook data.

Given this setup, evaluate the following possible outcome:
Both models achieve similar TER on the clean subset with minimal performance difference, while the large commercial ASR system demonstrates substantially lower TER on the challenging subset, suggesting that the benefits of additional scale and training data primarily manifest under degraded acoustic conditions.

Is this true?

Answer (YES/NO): NO